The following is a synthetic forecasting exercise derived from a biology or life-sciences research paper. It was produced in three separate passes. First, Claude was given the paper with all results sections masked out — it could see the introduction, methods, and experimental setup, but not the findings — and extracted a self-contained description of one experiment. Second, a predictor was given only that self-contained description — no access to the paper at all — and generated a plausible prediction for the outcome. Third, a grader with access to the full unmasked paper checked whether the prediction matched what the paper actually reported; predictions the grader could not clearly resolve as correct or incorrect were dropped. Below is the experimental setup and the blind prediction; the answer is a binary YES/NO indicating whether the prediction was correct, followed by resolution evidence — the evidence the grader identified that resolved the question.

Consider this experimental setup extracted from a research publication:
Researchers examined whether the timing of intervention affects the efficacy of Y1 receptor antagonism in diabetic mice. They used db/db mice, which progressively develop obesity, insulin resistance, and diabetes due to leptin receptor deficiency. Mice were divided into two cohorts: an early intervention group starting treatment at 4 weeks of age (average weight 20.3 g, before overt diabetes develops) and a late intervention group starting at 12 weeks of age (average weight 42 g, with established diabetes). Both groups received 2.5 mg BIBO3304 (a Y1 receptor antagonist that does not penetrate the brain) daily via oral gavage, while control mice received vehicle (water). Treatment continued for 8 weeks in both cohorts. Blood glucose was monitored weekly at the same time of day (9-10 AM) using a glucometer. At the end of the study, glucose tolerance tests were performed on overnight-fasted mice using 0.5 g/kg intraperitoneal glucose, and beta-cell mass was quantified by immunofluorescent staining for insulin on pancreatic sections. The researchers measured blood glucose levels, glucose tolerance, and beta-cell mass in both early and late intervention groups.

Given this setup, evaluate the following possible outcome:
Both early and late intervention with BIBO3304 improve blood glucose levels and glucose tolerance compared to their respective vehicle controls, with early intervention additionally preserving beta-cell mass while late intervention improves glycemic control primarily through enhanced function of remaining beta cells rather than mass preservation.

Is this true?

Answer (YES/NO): NO